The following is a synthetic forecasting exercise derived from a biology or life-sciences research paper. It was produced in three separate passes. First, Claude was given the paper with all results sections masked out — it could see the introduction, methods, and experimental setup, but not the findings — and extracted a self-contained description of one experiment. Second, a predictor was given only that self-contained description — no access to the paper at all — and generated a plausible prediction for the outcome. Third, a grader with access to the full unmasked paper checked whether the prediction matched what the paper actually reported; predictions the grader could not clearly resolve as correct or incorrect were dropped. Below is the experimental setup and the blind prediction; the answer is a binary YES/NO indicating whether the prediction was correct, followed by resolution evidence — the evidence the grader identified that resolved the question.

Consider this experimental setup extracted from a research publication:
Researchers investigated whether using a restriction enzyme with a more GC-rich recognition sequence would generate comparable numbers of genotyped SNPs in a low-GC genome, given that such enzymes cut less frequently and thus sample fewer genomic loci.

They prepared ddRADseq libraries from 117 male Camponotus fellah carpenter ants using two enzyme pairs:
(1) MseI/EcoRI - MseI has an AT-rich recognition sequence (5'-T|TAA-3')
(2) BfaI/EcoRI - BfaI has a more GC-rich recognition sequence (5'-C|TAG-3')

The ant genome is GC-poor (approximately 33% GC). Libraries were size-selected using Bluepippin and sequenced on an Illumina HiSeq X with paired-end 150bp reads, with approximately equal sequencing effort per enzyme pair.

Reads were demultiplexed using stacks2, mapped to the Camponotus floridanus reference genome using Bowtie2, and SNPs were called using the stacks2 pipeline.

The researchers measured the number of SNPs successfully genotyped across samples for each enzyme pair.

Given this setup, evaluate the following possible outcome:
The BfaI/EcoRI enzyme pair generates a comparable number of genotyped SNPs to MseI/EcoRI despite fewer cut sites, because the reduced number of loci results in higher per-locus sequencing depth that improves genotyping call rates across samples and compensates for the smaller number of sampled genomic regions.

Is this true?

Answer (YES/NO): NO